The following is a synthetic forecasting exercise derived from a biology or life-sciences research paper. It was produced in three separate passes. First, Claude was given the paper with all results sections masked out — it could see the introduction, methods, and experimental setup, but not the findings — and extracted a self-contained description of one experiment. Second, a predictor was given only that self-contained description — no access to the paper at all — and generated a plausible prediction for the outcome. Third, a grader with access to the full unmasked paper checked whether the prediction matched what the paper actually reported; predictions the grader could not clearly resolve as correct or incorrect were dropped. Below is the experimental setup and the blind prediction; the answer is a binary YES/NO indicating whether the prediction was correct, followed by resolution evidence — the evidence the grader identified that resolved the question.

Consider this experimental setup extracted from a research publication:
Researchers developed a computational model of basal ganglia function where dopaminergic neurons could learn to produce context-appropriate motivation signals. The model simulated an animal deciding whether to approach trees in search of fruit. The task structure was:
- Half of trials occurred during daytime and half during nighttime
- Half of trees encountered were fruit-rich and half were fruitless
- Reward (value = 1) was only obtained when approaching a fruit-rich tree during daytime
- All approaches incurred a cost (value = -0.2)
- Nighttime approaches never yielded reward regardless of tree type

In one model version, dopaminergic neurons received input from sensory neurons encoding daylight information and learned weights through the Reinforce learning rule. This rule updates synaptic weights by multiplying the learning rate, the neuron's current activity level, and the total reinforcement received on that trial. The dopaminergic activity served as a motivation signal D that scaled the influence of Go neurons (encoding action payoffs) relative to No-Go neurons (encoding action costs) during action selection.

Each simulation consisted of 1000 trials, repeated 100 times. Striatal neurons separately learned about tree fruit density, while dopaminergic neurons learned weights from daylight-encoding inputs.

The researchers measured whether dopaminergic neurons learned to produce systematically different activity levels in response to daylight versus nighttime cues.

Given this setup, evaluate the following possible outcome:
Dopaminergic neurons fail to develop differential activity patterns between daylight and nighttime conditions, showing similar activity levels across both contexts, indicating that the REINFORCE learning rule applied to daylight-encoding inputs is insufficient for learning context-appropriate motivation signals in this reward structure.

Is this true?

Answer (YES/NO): NO